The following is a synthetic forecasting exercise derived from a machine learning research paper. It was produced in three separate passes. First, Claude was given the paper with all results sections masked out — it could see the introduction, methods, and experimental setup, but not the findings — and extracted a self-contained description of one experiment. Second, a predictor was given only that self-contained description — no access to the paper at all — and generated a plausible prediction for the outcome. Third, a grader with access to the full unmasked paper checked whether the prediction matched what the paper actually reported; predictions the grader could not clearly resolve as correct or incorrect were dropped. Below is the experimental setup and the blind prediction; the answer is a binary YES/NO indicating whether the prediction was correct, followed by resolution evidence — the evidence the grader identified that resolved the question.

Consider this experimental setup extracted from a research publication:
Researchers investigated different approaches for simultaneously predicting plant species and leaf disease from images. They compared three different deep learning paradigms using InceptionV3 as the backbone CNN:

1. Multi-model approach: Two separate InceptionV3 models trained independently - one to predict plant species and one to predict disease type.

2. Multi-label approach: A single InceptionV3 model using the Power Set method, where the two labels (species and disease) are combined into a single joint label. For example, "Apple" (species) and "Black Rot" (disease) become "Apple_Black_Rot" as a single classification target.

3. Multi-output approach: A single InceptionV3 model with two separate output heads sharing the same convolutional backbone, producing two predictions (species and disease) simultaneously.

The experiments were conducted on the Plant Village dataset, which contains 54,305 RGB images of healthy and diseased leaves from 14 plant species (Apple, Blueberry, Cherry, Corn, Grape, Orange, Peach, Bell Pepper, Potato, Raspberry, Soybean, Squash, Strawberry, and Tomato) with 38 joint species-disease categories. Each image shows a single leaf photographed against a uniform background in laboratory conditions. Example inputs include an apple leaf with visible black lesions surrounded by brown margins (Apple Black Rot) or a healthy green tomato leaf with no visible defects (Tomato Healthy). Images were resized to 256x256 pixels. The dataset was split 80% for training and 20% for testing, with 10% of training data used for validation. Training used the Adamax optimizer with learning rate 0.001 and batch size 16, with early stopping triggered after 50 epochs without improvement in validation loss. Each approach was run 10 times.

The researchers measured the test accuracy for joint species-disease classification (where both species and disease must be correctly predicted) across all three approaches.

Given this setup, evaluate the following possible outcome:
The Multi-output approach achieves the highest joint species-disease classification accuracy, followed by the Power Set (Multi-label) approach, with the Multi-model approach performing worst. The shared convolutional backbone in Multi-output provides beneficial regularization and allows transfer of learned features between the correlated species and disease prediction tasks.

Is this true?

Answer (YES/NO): NO